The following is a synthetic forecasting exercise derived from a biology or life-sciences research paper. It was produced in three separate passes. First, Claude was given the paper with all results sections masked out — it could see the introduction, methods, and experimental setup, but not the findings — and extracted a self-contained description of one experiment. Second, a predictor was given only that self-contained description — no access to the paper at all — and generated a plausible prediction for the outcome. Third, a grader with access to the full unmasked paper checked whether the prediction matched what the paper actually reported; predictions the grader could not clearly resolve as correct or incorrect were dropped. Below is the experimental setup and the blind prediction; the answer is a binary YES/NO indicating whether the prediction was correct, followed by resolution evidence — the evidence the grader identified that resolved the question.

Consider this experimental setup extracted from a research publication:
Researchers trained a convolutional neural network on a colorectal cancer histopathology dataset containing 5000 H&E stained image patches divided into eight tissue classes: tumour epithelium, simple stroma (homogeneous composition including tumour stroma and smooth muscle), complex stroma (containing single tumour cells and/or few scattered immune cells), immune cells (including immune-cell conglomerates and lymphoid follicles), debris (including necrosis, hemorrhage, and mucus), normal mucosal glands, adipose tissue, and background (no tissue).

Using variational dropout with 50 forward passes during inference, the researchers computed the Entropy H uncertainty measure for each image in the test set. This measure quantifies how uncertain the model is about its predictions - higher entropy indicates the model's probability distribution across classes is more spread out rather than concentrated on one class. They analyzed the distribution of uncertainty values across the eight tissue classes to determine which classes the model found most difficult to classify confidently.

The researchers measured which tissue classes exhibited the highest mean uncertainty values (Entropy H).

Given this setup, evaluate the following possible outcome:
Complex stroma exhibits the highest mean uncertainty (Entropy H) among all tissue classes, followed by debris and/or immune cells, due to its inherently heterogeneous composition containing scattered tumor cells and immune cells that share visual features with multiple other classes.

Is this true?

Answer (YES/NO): NO